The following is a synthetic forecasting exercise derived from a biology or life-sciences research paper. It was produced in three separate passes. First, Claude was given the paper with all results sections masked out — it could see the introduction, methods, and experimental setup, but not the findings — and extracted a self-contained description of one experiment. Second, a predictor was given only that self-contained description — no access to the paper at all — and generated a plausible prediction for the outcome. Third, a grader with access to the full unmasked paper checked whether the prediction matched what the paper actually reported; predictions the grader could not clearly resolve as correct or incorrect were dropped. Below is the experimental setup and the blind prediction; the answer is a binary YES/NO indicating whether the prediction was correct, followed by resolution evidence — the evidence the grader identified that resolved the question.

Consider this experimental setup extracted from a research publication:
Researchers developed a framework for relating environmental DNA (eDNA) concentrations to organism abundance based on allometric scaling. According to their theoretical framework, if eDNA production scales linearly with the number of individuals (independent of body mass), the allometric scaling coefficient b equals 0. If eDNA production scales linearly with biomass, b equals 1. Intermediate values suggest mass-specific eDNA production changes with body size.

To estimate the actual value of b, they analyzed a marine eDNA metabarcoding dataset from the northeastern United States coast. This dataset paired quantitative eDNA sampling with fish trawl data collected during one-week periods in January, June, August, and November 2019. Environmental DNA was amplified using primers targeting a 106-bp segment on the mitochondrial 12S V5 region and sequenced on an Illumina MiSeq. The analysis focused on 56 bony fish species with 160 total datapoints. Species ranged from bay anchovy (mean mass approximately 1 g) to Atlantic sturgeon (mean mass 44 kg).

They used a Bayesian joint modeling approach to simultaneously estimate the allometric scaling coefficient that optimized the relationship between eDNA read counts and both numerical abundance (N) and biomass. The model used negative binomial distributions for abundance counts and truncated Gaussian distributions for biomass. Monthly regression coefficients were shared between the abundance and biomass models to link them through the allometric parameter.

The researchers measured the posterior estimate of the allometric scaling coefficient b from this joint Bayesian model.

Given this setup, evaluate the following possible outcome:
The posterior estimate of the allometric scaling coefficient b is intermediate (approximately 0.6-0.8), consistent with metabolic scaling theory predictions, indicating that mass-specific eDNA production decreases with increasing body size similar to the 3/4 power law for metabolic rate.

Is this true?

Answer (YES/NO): NO